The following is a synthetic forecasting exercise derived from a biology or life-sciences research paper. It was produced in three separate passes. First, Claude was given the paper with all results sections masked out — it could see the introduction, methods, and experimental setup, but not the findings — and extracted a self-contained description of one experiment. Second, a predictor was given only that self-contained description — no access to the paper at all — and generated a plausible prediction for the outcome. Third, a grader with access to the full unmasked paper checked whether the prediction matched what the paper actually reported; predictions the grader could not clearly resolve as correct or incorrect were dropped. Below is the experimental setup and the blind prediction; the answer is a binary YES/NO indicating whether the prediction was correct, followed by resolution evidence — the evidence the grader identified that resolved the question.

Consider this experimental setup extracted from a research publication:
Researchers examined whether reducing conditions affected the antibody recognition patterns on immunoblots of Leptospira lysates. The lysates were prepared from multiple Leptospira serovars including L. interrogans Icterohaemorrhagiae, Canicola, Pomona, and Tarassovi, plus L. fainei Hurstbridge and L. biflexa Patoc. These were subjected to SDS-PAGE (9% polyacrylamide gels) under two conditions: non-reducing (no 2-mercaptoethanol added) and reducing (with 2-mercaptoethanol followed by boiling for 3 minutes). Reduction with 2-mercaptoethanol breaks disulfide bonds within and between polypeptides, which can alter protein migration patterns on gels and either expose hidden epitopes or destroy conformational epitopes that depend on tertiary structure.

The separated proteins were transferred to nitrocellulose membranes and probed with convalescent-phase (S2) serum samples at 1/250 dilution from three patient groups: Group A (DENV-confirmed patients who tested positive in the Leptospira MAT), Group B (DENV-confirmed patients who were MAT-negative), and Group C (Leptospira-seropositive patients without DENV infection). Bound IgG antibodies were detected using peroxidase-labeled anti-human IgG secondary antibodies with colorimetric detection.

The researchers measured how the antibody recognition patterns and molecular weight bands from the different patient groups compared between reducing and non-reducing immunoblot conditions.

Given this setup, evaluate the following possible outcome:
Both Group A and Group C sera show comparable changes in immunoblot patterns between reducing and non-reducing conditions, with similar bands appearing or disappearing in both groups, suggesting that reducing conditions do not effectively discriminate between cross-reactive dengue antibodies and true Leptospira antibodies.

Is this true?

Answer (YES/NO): YES